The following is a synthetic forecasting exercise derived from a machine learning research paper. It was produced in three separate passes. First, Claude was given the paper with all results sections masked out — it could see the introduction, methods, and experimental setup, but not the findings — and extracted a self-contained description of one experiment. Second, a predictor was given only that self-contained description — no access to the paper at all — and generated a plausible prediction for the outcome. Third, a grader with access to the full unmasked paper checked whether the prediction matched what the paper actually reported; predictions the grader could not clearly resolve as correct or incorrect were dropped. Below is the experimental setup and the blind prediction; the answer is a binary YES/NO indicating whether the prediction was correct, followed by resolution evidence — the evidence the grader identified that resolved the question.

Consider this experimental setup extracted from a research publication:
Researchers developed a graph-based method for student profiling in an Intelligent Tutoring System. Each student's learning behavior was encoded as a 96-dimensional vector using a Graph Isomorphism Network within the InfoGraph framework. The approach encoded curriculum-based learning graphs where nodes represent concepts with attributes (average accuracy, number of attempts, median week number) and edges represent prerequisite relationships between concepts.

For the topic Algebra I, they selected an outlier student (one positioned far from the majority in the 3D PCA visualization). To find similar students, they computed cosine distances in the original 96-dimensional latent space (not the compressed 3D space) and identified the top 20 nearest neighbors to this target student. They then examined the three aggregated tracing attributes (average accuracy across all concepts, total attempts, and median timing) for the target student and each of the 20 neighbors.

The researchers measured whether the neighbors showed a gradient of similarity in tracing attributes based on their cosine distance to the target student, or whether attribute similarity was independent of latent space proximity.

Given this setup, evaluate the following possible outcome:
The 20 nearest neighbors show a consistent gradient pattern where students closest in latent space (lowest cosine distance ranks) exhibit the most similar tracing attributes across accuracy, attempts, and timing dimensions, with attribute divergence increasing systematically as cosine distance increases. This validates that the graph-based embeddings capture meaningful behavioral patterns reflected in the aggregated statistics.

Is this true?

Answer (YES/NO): YES